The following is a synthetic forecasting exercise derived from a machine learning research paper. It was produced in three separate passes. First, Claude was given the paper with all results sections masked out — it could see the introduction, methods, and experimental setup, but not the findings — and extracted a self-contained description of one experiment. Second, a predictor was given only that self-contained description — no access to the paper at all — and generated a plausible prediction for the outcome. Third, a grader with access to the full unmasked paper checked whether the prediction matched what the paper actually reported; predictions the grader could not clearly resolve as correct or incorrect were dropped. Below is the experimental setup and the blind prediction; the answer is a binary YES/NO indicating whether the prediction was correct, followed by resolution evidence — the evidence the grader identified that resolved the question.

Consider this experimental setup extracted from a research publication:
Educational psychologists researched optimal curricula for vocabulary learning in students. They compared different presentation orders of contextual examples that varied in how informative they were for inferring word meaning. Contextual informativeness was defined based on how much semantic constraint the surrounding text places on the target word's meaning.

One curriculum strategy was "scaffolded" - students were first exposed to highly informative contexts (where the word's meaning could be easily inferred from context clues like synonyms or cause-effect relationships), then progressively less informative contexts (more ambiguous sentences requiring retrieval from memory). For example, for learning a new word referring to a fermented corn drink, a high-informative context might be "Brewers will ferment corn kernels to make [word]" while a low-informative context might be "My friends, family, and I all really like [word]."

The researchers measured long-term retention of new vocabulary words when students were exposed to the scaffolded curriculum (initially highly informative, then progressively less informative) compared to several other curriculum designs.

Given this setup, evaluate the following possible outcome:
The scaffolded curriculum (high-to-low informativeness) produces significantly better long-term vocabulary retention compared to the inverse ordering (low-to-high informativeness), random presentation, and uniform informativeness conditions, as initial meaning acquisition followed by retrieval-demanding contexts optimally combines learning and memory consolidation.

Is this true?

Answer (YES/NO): YES